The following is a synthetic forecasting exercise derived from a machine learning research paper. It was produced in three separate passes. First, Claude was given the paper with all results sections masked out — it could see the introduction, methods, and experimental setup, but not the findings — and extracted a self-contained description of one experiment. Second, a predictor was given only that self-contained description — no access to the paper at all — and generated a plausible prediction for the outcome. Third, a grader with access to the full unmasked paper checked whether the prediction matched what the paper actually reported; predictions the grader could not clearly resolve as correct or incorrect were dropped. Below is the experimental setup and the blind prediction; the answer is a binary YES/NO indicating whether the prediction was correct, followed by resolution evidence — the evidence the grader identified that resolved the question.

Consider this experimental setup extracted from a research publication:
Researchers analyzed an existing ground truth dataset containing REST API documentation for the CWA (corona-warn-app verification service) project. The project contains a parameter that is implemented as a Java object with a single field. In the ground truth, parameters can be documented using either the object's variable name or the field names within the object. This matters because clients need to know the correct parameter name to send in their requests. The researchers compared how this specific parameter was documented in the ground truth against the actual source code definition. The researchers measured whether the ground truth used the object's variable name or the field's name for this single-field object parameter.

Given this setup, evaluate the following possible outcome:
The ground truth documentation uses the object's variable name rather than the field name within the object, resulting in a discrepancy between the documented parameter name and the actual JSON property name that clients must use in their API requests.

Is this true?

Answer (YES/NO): YES